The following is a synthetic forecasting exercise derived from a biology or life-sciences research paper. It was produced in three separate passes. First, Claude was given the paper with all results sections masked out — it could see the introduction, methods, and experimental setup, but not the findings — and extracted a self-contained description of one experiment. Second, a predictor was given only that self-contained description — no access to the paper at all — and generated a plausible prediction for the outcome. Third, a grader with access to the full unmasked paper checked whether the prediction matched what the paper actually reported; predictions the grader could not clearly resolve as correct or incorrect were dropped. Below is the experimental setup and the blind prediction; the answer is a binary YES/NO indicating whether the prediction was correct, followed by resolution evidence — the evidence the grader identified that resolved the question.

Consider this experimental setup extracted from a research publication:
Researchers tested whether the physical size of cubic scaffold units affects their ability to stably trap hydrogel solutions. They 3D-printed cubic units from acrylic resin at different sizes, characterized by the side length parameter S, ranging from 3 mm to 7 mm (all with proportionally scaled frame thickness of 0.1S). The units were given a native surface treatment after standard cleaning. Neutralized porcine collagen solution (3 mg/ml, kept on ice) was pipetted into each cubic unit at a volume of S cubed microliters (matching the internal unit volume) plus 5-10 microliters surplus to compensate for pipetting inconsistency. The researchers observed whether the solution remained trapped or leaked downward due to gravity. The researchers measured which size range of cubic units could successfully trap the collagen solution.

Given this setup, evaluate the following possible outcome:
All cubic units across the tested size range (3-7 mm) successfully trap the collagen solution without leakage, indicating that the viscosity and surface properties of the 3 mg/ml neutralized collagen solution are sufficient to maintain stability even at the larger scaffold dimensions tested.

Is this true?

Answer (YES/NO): NO